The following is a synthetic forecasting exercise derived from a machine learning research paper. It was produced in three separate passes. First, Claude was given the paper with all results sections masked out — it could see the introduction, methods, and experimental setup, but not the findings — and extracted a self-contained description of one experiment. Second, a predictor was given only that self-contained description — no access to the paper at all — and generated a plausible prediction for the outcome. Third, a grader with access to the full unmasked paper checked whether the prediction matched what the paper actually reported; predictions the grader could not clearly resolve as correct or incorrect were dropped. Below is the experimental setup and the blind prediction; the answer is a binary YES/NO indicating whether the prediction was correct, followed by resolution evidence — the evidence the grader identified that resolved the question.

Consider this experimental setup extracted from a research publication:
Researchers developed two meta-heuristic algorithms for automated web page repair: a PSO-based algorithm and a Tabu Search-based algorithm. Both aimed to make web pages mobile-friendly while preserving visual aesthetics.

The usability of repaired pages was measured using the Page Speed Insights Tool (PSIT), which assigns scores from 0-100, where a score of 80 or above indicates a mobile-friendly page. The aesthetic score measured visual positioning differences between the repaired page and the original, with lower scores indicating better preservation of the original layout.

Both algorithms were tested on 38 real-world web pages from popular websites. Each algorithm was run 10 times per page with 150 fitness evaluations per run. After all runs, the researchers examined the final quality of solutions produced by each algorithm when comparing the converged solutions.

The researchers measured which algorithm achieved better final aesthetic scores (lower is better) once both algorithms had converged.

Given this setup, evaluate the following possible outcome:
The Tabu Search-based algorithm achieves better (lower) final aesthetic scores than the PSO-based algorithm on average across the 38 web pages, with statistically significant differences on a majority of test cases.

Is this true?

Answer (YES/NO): NO